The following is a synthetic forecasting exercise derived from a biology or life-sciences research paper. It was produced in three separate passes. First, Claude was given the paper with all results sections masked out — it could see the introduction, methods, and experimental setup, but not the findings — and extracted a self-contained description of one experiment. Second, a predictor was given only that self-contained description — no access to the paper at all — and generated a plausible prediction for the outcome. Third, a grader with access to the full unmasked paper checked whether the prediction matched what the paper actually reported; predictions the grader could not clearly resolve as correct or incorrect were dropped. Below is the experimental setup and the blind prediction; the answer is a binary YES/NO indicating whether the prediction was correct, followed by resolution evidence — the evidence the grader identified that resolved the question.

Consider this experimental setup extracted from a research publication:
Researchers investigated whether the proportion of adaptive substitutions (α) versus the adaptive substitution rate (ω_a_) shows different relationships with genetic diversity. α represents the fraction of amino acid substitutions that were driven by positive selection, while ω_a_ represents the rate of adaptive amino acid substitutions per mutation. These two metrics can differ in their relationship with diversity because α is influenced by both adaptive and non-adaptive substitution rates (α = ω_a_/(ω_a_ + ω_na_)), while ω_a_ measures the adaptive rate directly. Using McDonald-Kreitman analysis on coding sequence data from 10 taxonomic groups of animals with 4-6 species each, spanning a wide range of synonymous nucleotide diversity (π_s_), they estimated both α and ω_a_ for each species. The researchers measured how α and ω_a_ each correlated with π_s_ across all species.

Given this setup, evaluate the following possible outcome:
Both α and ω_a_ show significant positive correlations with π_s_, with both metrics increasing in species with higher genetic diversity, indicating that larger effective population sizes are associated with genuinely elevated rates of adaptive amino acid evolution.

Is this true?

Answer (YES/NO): NO